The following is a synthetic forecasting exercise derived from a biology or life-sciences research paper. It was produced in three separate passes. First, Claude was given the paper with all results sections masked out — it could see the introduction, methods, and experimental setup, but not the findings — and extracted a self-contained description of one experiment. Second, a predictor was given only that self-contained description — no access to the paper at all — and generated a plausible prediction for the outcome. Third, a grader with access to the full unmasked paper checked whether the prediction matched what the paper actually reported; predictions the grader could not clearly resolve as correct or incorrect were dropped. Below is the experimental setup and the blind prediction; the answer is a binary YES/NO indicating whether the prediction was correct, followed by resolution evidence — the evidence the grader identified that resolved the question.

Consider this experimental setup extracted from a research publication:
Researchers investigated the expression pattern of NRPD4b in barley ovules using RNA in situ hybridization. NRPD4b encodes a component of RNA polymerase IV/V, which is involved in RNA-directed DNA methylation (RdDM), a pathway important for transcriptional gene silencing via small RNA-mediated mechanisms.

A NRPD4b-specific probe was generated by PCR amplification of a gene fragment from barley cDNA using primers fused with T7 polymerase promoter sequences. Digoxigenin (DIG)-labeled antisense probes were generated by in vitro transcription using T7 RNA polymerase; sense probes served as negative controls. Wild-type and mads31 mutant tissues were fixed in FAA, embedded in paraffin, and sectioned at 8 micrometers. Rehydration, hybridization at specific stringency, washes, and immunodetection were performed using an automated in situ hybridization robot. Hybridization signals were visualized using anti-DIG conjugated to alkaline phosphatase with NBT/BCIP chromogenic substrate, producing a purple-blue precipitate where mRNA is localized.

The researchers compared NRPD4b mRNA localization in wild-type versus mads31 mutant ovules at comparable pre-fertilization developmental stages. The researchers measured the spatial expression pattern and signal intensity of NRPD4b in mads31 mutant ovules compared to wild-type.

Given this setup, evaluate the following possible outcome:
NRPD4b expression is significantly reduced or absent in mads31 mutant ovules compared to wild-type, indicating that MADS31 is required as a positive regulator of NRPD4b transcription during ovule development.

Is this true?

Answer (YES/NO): NO